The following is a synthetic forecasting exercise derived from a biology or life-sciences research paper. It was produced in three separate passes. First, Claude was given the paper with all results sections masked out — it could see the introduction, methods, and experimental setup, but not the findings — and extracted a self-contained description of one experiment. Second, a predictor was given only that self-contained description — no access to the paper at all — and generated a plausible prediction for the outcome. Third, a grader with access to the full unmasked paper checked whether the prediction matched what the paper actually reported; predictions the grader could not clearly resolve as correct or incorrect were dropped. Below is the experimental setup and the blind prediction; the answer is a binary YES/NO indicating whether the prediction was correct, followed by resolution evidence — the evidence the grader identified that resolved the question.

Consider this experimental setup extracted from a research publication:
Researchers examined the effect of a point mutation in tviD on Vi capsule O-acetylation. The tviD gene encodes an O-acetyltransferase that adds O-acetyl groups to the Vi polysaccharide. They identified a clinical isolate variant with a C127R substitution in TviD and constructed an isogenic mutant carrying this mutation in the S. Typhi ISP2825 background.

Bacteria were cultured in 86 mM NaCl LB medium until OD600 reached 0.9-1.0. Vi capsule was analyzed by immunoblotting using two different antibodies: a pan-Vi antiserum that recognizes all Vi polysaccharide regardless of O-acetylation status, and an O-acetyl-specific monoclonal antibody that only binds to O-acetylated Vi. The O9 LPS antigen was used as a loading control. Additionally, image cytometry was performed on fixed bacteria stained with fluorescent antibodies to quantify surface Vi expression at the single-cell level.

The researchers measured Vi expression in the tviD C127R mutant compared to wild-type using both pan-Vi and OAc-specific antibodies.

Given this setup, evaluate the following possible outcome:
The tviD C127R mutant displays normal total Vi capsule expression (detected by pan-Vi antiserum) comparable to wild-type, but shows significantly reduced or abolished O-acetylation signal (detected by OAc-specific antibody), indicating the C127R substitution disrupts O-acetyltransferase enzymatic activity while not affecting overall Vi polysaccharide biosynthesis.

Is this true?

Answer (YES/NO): NO